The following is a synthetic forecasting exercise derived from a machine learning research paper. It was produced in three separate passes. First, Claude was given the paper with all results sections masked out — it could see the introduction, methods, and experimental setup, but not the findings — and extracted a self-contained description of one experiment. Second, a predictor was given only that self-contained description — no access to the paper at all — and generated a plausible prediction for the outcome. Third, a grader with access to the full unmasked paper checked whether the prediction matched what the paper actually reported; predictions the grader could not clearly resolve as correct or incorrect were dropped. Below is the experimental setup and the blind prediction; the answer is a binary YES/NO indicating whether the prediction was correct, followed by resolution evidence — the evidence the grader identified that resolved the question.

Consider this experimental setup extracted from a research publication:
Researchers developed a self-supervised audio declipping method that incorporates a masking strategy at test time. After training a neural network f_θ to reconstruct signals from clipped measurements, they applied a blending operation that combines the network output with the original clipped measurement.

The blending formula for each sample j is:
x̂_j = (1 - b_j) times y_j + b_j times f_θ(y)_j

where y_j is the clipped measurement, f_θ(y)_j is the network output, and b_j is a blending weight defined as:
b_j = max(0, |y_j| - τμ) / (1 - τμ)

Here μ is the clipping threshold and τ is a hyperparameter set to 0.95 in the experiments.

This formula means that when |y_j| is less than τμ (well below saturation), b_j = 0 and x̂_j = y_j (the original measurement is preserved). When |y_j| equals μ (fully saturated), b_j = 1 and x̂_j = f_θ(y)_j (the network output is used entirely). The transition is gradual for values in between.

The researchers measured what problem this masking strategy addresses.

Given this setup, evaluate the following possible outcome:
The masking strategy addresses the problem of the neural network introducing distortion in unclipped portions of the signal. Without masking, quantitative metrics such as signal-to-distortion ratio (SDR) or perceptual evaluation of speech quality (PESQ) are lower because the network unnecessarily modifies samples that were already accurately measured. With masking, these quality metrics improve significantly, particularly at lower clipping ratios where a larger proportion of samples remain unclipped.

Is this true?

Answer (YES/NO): NO